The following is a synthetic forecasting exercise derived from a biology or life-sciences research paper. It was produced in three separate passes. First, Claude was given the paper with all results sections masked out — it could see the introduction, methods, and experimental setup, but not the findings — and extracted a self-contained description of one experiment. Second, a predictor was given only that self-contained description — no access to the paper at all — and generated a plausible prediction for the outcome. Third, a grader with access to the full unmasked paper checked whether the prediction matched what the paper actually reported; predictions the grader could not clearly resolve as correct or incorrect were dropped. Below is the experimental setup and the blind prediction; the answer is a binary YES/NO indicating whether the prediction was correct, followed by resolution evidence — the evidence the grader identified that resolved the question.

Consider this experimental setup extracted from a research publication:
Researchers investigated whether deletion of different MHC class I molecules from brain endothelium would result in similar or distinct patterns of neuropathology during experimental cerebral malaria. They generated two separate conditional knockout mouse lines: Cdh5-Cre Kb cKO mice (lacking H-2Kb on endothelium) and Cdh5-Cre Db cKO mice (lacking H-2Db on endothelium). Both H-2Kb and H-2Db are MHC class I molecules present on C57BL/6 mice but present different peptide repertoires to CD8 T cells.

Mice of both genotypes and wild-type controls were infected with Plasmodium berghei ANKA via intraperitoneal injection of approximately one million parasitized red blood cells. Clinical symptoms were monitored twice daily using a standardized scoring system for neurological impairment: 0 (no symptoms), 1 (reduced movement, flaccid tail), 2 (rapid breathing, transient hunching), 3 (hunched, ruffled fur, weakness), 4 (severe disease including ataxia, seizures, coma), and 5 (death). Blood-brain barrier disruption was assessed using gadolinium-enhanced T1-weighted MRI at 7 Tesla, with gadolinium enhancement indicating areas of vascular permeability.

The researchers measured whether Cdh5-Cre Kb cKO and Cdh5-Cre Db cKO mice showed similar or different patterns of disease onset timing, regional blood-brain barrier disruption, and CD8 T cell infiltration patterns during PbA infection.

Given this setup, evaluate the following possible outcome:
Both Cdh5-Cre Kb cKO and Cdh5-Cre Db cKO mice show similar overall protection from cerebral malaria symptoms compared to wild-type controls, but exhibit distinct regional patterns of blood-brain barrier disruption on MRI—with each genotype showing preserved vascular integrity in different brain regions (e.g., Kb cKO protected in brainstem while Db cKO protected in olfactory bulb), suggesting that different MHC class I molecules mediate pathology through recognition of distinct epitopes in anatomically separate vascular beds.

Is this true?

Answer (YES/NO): NO